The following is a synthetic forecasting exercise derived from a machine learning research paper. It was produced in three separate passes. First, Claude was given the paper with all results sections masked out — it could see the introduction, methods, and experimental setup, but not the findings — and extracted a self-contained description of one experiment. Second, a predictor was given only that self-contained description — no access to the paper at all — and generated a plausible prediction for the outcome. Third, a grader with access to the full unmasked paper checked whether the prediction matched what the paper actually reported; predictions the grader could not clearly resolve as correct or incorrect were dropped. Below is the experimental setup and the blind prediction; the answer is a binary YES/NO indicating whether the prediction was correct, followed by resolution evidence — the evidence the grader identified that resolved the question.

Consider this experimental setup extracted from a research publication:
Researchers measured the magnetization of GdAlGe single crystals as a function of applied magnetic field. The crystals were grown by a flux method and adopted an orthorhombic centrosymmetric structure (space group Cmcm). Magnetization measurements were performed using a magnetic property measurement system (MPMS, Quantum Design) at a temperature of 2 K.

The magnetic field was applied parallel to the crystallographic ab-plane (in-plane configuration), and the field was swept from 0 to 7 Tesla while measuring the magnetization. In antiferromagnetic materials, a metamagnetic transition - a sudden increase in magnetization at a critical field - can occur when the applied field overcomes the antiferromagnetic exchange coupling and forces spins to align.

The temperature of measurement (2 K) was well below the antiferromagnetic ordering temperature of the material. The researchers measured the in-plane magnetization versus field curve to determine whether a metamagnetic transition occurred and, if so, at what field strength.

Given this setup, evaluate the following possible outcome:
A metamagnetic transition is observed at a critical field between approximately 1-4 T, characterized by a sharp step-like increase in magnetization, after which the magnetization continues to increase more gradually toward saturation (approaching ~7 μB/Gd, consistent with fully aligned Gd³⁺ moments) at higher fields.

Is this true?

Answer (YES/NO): NO